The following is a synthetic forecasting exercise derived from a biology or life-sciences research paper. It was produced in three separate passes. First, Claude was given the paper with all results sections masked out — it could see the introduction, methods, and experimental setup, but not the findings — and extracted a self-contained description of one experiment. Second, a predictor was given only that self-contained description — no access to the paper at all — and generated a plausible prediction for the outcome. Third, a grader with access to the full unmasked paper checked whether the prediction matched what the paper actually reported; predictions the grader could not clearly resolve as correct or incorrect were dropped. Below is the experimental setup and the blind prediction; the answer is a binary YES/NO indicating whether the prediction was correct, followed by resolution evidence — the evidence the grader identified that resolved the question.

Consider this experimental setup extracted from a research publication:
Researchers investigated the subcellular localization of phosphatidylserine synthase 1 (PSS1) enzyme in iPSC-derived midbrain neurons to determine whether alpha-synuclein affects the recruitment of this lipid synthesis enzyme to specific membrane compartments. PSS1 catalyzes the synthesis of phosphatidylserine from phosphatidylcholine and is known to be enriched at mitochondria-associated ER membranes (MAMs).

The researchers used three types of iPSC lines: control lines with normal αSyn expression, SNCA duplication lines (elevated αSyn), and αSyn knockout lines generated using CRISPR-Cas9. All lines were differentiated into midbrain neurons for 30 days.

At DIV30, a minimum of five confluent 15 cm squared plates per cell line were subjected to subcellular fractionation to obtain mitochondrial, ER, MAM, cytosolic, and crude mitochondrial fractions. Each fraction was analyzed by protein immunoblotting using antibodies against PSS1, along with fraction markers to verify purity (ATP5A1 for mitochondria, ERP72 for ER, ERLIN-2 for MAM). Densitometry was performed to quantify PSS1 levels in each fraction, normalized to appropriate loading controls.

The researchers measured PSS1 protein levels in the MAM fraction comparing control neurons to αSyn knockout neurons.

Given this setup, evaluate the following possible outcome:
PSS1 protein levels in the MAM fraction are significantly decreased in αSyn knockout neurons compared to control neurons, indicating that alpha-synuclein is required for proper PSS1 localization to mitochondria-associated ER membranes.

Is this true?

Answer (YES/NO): NO